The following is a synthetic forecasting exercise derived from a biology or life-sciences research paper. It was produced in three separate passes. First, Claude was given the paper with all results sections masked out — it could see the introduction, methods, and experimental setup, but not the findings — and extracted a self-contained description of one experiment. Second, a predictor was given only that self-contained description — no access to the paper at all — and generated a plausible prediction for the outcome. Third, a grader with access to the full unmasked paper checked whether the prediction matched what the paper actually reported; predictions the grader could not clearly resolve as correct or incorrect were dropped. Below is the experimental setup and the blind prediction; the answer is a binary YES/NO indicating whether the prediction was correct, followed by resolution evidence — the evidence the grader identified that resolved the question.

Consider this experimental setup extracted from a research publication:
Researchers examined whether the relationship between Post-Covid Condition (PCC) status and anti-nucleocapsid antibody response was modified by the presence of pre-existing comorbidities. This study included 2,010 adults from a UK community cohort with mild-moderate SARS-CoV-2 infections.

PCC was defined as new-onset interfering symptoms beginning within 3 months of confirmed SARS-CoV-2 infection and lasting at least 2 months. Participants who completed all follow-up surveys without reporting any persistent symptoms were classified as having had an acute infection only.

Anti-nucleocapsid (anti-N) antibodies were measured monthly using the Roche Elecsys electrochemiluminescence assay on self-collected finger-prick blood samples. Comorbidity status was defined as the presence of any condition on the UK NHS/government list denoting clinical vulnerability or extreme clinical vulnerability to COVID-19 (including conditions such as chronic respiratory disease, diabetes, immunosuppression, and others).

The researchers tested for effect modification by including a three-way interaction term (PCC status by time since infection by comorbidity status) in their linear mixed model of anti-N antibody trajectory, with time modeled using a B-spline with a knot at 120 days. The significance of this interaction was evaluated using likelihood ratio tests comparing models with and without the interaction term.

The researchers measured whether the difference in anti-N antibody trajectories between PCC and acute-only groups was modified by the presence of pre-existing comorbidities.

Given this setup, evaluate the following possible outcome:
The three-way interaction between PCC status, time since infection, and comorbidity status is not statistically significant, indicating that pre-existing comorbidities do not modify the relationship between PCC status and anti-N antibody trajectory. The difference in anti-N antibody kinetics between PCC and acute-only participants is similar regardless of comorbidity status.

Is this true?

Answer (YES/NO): YES